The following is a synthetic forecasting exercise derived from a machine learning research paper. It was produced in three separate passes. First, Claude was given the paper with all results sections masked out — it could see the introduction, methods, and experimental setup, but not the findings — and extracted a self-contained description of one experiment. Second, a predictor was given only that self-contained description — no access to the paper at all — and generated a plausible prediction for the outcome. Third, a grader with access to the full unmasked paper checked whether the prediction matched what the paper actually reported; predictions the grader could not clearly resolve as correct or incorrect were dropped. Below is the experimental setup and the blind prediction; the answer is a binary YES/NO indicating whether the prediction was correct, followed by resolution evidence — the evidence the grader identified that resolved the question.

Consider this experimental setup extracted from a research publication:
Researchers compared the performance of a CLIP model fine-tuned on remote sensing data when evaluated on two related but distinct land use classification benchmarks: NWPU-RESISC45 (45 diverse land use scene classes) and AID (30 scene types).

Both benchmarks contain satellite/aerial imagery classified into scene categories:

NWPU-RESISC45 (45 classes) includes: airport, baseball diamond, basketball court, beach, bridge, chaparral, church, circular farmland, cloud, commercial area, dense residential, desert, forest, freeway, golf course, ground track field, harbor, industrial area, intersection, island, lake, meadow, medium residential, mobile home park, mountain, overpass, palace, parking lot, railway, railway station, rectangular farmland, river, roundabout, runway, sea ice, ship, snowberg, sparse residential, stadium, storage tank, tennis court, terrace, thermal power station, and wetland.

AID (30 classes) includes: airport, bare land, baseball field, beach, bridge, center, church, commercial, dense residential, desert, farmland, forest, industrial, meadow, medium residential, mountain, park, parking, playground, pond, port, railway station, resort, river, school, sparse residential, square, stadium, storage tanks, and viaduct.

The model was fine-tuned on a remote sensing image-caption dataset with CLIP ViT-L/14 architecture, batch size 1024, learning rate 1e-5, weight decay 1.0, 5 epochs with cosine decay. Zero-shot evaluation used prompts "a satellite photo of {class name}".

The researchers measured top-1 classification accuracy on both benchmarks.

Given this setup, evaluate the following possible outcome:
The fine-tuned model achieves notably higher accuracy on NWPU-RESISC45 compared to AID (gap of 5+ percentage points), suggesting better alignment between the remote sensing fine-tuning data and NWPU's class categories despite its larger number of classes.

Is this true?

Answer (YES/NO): NO